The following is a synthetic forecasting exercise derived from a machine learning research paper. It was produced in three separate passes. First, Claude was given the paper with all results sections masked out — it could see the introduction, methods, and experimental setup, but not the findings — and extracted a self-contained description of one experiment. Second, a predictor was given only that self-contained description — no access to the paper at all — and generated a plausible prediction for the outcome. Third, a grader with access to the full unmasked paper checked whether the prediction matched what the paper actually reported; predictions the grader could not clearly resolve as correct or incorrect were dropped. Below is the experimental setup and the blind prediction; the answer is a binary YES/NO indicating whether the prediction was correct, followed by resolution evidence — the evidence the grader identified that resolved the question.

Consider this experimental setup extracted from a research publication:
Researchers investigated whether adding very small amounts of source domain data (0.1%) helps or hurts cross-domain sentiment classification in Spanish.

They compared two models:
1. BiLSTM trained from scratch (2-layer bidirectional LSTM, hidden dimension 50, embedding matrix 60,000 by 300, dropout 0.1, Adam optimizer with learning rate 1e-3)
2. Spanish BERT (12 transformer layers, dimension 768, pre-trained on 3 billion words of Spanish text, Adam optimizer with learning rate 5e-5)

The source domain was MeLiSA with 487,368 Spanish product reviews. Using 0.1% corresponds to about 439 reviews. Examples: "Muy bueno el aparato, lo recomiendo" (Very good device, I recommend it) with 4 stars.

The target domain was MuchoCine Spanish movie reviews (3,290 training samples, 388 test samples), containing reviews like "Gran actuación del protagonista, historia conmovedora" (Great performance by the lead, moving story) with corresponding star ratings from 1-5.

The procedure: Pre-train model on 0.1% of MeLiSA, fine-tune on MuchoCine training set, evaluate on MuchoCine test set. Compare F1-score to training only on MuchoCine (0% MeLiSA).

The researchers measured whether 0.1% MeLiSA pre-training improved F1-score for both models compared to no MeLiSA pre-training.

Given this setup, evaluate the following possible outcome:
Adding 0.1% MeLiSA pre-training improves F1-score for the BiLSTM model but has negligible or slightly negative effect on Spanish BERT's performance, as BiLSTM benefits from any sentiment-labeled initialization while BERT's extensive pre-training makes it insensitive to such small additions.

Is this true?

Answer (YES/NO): NO